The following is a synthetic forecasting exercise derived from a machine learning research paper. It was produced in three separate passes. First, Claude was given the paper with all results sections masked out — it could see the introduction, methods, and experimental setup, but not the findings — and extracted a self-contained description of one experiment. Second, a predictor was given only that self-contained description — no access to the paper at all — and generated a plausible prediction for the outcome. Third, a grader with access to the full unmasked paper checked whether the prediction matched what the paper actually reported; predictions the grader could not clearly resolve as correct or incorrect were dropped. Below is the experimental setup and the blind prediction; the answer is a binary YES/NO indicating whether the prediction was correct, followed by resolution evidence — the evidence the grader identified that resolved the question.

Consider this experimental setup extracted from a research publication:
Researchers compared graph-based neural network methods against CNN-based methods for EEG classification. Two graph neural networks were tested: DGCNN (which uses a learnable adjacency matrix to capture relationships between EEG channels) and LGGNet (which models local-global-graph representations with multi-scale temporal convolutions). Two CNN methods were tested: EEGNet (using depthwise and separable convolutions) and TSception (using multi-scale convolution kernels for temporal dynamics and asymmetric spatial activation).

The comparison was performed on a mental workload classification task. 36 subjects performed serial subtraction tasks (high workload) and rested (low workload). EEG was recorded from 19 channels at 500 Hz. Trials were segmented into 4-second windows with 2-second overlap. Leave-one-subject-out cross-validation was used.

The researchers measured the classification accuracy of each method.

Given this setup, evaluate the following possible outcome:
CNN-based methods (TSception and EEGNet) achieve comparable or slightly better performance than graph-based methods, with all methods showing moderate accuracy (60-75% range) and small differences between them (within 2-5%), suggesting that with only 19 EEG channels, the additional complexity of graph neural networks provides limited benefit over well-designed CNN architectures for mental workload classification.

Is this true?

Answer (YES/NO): NO